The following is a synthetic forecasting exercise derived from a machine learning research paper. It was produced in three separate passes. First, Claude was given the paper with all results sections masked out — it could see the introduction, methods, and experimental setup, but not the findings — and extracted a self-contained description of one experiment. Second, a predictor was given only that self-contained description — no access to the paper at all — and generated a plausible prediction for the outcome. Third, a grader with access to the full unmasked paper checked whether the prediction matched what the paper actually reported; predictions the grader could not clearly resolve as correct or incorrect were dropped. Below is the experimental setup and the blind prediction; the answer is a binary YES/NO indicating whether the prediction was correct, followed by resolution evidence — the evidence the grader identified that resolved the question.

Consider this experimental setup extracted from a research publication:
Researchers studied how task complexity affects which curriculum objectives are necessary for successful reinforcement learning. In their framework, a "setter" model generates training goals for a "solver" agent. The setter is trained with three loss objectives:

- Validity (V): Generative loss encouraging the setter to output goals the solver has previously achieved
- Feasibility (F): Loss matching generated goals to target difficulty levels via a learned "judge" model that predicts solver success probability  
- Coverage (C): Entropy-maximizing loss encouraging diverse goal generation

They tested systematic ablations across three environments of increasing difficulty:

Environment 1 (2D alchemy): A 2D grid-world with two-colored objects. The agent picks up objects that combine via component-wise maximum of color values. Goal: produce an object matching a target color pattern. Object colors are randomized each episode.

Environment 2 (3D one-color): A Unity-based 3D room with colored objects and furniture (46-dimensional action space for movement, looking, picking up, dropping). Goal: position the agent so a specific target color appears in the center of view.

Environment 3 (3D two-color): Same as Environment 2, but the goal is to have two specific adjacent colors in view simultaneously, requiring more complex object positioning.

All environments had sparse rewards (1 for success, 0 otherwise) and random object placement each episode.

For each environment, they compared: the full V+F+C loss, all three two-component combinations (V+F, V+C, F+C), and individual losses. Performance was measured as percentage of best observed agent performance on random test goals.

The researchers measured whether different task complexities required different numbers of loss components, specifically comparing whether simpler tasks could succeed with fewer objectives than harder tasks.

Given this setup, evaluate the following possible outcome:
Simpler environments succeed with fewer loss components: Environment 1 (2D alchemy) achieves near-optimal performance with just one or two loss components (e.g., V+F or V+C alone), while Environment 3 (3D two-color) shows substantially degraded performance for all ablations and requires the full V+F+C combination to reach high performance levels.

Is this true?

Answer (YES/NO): NO